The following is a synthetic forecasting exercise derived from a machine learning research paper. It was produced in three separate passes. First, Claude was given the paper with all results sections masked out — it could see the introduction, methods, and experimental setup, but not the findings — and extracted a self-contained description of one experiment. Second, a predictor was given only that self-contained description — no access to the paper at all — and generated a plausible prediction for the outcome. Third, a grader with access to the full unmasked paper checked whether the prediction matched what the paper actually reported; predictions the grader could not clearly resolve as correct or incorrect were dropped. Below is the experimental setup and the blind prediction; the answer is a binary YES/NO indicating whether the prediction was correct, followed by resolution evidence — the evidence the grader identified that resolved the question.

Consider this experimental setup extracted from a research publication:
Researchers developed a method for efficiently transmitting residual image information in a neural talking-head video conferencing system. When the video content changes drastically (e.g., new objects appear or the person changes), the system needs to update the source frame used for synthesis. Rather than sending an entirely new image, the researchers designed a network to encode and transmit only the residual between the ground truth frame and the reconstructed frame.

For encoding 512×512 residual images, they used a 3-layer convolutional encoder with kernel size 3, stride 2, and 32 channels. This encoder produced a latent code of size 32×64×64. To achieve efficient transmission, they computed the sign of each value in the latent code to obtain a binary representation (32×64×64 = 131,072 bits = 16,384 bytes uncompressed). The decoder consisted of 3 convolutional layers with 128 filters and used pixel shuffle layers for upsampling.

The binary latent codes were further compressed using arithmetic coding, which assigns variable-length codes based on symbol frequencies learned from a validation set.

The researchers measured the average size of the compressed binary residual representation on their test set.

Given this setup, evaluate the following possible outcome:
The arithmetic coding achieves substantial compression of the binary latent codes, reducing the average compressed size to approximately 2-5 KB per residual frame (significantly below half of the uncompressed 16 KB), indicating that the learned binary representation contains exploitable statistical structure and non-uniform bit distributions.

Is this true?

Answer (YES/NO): NO